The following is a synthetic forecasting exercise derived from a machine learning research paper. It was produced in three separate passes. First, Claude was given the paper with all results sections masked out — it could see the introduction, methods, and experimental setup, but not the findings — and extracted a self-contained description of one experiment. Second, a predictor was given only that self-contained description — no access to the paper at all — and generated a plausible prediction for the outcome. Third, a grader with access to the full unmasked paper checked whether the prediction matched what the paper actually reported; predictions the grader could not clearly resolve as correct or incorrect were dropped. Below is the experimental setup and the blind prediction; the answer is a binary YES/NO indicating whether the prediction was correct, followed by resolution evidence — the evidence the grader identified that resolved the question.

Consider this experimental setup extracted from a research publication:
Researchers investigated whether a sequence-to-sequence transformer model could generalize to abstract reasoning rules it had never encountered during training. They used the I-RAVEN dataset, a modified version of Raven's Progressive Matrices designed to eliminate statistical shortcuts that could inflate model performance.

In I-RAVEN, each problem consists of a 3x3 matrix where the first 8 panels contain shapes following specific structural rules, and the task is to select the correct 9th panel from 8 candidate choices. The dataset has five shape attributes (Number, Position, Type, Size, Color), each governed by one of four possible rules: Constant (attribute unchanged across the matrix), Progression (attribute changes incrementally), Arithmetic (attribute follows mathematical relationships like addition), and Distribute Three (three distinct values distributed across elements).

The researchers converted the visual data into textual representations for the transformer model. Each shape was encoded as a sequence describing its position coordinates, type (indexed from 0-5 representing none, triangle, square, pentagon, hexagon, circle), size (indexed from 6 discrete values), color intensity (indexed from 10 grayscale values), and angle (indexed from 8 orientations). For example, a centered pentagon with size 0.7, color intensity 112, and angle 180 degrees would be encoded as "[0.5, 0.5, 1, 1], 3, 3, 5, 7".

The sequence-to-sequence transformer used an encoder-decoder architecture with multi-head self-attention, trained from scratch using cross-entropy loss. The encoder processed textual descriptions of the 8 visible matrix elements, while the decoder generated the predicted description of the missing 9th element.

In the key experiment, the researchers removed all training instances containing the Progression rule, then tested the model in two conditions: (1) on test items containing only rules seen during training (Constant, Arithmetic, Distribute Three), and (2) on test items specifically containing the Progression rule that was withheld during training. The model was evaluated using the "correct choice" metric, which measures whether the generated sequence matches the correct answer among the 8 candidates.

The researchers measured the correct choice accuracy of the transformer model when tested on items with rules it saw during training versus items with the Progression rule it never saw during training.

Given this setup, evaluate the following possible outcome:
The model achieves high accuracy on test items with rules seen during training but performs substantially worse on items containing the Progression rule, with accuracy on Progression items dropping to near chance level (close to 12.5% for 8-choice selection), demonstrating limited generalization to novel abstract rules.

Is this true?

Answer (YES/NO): NO